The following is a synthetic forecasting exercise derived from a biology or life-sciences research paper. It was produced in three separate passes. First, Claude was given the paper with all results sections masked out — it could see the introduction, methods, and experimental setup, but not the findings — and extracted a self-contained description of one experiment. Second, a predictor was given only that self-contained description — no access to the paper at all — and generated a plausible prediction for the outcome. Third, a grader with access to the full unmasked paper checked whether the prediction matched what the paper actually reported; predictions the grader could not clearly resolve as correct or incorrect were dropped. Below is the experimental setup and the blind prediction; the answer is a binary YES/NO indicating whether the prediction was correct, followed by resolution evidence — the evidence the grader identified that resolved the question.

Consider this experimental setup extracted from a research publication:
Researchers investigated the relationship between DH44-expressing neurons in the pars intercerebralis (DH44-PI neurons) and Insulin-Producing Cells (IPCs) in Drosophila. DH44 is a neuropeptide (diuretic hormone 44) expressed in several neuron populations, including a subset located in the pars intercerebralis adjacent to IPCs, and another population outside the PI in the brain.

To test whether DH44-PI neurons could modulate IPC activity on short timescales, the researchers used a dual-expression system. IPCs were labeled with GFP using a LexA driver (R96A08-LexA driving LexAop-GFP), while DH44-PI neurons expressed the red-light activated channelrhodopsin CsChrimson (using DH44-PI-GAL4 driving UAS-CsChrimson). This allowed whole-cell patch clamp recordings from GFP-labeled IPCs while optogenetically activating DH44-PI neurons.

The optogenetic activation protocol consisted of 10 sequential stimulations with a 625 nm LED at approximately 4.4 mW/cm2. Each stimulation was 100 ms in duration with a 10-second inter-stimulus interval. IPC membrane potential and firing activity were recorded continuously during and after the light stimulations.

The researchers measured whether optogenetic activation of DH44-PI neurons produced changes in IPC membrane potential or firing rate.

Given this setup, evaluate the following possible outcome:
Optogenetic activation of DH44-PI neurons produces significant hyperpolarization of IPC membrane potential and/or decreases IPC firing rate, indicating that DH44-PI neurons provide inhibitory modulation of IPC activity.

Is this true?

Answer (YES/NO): NO